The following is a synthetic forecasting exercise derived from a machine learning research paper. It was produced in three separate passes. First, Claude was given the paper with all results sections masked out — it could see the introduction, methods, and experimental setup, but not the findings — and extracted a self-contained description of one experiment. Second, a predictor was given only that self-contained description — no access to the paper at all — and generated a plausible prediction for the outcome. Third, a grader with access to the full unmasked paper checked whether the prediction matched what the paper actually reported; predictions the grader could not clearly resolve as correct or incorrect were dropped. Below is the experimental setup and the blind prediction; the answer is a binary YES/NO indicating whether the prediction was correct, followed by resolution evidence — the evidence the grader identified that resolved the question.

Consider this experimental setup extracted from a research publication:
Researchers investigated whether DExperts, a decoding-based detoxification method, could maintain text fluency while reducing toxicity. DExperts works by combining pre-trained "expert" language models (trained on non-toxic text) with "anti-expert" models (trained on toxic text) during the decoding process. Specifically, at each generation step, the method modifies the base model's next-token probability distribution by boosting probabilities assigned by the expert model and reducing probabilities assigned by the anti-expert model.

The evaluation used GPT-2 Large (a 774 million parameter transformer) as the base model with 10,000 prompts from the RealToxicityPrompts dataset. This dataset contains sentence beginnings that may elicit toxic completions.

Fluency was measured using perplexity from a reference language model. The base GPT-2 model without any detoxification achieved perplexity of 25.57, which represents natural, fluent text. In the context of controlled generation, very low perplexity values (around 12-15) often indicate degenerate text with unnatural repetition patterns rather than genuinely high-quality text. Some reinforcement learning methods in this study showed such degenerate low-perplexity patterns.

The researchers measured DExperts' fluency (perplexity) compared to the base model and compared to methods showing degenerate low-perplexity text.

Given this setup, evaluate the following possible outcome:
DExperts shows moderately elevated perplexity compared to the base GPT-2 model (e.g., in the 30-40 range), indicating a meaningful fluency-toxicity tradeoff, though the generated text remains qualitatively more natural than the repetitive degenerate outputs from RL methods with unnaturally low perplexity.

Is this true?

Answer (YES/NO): YES